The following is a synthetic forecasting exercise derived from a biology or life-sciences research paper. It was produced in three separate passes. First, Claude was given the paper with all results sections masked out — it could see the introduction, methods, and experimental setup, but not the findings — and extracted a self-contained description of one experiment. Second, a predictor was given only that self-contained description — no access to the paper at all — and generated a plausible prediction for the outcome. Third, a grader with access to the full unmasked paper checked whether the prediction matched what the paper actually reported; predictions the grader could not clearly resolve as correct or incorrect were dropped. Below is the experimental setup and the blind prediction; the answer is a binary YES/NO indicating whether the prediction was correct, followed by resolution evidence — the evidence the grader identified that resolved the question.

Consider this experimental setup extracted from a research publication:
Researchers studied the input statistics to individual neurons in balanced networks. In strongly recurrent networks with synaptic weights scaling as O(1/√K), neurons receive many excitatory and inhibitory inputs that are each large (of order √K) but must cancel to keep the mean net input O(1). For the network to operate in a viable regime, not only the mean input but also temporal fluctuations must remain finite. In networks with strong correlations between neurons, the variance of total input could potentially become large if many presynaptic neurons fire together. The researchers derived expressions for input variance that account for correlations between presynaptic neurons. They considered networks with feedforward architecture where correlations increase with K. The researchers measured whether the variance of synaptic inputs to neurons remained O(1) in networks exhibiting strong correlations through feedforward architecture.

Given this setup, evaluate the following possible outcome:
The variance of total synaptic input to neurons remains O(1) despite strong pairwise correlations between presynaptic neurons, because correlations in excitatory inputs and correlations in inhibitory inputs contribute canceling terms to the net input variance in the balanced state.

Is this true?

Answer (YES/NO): YES